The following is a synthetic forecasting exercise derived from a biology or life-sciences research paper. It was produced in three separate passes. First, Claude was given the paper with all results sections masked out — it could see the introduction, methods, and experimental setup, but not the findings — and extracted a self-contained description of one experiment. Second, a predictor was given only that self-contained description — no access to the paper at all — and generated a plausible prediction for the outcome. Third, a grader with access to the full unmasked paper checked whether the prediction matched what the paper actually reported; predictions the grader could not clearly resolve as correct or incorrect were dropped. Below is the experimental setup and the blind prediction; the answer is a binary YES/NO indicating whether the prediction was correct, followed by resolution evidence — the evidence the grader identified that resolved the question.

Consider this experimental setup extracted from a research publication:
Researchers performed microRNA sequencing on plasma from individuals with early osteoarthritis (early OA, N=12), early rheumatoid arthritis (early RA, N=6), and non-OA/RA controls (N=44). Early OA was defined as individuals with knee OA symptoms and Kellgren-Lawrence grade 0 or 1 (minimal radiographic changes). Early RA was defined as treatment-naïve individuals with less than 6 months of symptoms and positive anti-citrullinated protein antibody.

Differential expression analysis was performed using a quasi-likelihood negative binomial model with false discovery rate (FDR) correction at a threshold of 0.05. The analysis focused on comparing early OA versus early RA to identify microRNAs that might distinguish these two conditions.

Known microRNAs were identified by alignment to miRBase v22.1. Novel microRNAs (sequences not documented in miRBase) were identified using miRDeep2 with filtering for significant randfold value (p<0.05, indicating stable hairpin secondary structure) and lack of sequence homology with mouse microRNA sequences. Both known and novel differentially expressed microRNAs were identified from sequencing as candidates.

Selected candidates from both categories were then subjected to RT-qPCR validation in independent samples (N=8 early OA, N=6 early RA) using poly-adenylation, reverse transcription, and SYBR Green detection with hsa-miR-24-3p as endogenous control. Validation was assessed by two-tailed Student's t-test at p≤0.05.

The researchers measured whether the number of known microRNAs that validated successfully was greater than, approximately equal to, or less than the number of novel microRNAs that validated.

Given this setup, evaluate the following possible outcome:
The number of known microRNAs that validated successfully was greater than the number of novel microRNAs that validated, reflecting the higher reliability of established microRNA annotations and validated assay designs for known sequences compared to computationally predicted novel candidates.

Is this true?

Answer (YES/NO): YES